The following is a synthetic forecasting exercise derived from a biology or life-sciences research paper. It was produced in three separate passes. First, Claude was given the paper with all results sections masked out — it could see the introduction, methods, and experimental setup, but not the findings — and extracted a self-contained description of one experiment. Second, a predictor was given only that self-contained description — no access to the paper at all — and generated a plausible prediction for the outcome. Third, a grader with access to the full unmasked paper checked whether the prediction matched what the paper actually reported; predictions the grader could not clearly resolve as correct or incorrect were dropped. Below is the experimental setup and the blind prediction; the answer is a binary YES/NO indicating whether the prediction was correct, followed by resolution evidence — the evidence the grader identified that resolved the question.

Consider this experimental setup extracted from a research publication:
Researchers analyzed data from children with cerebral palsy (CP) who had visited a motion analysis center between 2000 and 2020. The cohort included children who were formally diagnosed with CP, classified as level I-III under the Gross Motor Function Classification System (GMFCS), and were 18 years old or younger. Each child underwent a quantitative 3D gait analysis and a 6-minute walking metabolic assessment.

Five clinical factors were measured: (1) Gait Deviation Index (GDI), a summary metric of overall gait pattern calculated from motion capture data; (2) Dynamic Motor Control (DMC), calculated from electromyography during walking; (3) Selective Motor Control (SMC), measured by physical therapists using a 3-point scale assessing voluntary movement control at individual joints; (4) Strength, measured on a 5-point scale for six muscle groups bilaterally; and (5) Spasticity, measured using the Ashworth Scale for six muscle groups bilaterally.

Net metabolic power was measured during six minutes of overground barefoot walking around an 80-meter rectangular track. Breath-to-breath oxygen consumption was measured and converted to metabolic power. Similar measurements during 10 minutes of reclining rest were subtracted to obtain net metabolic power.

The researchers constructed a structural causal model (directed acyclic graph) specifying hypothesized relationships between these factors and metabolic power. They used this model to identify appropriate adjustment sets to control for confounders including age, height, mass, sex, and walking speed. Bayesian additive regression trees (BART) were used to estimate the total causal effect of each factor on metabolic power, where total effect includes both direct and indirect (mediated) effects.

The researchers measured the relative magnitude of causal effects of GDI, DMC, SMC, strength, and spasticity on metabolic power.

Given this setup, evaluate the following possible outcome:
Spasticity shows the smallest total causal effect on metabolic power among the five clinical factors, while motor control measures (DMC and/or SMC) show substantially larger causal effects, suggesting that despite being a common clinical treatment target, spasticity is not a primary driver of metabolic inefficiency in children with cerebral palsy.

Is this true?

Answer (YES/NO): NO